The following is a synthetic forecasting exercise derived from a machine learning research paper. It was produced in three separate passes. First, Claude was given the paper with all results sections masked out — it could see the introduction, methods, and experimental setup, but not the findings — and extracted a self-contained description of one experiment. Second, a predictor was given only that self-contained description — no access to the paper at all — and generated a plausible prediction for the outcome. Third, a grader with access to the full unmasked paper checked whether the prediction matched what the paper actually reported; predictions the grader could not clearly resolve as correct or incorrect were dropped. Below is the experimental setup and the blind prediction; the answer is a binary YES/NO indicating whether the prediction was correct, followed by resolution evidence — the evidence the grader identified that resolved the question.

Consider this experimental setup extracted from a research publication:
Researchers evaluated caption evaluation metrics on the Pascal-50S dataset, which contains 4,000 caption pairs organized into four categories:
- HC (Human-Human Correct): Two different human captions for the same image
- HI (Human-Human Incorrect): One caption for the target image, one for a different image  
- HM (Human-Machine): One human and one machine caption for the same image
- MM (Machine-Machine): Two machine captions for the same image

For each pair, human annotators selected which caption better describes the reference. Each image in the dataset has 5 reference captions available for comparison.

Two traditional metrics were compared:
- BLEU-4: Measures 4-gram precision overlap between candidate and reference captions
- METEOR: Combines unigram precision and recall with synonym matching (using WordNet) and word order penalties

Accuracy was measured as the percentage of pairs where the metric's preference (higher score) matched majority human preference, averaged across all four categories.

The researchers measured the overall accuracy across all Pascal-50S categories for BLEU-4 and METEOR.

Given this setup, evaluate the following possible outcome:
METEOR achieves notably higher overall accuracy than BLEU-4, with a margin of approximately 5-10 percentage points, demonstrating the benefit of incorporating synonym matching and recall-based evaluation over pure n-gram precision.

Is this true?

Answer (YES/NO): YES